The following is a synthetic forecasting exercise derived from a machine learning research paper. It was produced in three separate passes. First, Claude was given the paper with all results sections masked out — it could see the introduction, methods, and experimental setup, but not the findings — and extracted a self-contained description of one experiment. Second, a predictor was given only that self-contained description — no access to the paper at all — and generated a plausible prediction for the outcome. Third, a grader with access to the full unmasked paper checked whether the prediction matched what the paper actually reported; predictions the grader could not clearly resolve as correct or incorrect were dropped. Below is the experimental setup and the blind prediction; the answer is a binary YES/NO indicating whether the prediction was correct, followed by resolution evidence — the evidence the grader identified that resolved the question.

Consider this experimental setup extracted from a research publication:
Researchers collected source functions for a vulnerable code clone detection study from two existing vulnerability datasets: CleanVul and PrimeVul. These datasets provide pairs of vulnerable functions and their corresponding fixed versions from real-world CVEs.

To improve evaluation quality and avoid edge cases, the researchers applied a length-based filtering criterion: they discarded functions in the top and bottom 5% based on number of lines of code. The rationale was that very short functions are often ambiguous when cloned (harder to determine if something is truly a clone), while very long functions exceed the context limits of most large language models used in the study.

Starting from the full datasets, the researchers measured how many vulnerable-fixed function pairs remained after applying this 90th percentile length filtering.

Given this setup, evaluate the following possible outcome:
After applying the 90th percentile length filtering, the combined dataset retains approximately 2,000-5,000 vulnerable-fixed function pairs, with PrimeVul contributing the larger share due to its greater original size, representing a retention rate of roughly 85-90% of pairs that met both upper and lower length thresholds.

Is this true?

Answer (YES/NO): NO